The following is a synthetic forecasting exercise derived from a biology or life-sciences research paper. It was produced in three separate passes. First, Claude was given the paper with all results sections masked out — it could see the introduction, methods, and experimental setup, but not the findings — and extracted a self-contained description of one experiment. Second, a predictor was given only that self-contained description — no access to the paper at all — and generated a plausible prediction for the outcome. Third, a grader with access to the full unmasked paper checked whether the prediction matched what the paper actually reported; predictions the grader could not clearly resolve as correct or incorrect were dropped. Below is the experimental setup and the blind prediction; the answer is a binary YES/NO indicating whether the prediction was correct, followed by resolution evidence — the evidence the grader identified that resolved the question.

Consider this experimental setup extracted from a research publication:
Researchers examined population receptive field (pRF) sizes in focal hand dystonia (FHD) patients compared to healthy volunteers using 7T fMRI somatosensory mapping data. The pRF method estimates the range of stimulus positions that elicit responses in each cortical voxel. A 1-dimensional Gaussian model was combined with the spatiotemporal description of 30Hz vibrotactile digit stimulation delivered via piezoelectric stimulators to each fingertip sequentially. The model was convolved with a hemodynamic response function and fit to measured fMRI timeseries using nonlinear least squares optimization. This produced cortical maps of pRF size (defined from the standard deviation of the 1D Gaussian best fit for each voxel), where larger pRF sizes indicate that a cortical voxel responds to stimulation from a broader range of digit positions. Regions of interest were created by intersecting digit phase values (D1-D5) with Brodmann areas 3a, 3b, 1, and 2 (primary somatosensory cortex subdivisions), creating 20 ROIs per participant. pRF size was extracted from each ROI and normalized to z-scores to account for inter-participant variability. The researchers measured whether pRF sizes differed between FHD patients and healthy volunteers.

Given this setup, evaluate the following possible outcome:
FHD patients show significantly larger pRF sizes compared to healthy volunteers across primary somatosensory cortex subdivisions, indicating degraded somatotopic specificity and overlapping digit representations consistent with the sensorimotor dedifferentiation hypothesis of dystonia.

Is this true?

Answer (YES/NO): NO